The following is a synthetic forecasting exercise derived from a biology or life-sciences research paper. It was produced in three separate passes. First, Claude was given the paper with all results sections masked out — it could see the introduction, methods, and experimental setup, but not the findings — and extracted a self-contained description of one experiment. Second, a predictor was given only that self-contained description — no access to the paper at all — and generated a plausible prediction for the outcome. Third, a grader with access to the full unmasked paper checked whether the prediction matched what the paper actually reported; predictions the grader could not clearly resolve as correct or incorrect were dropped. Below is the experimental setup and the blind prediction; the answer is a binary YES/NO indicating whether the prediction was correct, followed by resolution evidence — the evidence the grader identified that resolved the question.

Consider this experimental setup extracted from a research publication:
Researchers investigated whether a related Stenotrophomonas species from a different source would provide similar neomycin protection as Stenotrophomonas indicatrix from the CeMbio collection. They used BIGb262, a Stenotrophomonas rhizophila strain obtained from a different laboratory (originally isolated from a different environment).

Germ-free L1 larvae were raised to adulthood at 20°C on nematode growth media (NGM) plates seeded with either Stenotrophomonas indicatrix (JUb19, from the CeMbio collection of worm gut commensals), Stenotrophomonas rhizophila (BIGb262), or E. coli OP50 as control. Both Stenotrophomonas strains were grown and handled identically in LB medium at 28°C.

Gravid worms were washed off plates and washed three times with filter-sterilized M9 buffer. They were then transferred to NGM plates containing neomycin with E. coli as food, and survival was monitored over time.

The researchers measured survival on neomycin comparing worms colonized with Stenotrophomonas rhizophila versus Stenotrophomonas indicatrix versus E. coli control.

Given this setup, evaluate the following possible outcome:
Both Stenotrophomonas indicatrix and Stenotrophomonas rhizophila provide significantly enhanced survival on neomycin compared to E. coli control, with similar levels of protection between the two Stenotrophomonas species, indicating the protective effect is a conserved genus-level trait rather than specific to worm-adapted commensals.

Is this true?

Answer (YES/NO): NO